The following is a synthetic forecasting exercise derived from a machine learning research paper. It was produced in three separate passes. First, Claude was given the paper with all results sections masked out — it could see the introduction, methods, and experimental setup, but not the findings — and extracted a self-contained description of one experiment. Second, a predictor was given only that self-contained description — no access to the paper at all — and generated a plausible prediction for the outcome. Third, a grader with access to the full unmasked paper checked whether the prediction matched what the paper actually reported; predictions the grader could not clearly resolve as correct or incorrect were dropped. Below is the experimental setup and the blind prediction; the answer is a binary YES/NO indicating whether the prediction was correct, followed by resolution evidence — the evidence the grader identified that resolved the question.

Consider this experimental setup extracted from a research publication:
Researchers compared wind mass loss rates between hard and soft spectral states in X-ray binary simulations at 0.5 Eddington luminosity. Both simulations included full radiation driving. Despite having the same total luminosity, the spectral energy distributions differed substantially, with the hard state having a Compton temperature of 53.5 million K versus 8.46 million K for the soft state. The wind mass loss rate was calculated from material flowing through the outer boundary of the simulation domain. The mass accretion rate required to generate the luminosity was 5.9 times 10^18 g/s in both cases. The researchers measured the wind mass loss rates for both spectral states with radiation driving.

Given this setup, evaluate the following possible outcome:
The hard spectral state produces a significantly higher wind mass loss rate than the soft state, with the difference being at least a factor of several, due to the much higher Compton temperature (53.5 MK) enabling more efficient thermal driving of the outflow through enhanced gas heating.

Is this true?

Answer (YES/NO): NO